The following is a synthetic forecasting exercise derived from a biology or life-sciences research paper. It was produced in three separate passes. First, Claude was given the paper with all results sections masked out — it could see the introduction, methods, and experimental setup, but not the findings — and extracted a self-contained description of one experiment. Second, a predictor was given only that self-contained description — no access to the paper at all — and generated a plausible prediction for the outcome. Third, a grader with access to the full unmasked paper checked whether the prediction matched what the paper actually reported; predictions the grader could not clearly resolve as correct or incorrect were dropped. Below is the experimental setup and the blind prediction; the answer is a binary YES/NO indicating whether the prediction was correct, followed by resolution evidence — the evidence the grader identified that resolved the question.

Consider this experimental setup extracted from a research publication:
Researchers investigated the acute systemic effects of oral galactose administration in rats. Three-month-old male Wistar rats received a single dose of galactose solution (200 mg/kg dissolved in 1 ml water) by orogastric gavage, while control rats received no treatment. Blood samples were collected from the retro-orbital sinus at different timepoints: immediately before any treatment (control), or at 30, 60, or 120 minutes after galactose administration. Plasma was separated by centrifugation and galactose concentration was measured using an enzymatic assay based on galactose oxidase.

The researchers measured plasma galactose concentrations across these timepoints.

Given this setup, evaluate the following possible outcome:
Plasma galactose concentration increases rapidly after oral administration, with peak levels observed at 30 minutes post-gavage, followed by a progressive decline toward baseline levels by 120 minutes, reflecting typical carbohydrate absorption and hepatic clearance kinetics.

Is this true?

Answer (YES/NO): NO